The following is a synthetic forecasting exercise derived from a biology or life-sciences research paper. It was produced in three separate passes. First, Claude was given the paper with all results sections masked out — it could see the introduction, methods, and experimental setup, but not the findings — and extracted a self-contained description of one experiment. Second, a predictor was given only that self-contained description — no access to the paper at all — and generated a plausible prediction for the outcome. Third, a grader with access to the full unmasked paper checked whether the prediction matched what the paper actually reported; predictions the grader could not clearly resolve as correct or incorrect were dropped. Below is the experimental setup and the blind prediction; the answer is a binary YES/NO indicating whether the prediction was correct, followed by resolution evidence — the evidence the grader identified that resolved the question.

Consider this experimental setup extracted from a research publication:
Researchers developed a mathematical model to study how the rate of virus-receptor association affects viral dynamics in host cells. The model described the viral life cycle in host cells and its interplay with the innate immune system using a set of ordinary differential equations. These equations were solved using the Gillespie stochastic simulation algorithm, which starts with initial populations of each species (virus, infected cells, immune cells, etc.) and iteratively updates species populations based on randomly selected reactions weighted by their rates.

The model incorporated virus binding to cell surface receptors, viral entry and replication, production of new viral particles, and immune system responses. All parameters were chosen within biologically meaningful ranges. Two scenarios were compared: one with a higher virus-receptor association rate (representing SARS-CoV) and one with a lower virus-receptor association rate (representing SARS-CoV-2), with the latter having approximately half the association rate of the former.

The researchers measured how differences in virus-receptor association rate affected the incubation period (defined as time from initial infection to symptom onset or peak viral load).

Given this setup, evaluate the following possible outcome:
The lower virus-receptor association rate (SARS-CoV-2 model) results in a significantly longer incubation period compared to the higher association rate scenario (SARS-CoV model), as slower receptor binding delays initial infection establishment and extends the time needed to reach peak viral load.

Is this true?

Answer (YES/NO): YES